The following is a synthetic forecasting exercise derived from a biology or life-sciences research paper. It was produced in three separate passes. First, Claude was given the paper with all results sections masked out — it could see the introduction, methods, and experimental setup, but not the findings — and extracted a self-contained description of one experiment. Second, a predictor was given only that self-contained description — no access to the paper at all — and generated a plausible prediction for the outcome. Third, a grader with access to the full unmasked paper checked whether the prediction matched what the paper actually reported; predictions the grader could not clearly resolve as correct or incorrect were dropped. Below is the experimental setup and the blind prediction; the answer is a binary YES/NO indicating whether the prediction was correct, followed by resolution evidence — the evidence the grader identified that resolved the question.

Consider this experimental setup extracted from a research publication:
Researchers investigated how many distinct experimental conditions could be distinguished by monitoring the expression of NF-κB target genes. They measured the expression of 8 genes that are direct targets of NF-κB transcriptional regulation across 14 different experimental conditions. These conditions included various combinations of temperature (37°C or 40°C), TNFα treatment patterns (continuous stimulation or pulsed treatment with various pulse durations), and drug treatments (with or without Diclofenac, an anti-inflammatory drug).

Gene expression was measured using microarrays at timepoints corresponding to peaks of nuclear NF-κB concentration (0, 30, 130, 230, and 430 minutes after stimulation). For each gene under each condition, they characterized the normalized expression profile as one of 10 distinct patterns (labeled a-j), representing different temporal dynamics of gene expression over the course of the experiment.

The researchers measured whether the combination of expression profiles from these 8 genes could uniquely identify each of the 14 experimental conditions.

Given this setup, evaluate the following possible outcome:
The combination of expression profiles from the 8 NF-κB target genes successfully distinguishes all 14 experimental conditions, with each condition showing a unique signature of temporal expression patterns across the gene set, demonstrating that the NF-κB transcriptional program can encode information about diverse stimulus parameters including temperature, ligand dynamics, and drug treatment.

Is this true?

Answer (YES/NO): YES